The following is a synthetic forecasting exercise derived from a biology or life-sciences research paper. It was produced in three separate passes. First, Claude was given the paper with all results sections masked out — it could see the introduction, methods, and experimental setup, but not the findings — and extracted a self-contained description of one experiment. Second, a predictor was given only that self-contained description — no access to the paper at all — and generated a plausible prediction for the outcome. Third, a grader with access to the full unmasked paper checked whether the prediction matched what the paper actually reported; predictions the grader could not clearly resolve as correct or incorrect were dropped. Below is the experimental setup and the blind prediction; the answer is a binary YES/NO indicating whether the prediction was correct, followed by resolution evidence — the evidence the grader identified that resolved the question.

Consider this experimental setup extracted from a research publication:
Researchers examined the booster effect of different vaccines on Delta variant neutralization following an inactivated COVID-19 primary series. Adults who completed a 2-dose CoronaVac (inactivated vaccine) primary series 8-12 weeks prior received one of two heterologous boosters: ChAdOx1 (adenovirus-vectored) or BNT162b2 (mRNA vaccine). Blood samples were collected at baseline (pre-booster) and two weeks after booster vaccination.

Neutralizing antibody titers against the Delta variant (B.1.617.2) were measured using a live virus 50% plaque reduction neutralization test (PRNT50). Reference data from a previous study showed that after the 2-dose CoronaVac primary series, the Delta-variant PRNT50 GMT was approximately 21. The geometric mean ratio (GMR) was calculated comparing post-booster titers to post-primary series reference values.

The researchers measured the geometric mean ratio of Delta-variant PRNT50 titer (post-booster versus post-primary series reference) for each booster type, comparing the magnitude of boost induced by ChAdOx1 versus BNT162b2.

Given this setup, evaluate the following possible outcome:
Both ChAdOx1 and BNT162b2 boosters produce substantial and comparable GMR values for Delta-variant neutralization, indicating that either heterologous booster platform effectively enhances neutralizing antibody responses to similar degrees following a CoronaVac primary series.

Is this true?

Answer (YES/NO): NO